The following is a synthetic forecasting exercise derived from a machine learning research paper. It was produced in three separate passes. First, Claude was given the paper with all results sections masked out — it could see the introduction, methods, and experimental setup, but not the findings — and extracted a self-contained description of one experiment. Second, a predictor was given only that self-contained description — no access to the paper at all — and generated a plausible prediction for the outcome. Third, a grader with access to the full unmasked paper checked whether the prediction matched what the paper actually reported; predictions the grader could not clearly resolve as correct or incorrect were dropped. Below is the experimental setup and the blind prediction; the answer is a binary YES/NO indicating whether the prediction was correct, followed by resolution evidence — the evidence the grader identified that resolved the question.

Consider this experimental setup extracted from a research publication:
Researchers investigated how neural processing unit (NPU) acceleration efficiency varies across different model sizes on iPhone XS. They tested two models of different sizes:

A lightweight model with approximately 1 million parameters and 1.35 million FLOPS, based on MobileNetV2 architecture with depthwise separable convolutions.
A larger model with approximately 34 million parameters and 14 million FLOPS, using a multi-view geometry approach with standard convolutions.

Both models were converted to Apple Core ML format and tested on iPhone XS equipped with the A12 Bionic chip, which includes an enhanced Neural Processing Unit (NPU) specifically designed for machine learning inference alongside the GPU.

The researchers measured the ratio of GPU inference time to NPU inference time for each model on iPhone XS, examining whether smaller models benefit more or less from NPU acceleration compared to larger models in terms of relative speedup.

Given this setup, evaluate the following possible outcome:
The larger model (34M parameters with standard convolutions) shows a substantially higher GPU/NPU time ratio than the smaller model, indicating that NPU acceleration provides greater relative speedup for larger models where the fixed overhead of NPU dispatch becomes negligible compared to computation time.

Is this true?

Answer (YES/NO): NO